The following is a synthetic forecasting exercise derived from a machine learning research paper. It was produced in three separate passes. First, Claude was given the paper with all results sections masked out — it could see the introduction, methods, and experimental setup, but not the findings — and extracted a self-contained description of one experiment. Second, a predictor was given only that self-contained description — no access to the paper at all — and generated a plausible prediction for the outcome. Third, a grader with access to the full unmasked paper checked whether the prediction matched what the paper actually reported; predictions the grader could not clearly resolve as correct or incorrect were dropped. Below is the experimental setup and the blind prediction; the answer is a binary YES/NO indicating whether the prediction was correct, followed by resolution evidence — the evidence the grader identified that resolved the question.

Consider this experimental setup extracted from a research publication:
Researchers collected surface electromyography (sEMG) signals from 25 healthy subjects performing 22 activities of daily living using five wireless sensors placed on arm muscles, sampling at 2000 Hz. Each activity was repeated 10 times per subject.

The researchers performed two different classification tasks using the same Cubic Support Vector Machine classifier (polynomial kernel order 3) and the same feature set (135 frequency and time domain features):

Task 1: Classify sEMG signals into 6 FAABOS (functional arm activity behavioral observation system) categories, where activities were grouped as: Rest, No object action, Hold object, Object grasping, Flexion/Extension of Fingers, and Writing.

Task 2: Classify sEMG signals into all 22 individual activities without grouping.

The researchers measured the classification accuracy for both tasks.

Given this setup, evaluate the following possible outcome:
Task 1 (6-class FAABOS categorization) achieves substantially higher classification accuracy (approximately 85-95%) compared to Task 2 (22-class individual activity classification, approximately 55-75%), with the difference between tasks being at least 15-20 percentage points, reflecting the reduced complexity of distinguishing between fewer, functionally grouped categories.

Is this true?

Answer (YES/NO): NO